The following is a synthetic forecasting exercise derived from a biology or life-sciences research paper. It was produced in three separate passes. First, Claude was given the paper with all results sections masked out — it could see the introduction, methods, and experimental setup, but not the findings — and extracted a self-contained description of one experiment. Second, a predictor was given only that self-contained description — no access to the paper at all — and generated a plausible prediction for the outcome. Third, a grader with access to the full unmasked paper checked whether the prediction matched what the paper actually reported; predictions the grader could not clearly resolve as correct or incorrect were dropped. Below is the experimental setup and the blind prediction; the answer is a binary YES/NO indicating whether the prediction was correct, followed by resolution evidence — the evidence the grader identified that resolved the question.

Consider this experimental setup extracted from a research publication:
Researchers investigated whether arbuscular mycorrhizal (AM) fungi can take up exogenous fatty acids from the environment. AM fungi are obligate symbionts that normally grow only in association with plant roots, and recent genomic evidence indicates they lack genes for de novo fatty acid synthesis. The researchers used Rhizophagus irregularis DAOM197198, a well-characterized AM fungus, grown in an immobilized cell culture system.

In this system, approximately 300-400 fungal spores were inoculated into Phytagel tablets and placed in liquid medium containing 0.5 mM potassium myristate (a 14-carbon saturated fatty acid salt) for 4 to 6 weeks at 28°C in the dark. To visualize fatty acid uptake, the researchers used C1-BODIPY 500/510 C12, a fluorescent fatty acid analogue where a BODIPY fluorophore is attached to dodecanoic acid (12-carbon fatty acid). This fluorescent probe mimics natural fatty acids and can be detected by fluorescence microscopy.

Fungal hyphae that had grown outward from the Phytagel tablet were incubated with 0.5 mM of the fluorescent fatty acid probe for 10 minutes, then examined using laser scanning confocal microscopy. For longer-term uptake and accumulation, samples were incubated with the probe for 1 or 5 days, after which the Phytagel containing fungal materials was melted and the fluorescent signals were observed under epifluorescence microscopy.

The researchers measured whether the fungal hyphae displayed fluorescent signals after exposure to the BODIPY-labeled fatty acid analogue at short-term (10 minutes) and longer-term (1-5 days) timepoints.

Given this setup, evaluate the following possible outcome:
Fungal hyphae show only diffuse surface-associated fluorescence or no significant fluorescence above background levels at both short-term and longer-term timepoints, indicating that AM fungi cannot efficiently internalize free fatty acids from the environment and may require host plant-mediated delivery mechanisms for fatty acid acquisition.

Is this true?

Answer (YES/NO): NO